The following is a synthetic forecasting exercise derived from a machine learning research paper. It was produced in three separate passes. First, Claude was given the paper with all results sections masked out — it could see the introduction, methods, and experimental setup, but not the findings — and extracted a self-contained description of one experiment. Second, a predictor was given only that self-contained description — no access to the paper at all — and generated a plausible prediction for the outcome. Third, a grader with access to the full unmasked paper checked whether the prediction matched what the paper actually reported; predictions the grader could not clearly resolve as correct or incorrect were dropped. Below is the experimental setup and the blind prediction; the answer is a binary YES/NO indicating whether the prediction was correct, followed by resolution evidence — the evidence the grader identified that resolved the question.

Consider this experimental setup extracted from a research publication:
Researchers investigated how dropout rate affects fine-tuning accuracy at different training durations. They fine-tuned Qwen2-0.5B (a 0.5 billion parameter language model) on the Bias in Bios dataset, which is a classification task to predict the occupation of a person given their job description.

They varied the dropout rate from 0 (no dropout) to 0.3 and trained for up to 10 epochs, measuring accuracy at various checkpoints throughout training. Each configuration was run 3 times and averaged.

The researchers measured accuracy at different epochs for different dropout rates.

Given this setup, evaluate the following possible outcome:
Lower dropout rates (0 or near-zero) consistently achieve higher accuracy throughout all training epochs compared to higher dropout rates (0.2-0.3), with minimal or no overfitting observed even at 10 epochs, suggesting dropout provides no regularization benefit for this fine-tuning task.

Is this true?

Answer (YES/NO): NO